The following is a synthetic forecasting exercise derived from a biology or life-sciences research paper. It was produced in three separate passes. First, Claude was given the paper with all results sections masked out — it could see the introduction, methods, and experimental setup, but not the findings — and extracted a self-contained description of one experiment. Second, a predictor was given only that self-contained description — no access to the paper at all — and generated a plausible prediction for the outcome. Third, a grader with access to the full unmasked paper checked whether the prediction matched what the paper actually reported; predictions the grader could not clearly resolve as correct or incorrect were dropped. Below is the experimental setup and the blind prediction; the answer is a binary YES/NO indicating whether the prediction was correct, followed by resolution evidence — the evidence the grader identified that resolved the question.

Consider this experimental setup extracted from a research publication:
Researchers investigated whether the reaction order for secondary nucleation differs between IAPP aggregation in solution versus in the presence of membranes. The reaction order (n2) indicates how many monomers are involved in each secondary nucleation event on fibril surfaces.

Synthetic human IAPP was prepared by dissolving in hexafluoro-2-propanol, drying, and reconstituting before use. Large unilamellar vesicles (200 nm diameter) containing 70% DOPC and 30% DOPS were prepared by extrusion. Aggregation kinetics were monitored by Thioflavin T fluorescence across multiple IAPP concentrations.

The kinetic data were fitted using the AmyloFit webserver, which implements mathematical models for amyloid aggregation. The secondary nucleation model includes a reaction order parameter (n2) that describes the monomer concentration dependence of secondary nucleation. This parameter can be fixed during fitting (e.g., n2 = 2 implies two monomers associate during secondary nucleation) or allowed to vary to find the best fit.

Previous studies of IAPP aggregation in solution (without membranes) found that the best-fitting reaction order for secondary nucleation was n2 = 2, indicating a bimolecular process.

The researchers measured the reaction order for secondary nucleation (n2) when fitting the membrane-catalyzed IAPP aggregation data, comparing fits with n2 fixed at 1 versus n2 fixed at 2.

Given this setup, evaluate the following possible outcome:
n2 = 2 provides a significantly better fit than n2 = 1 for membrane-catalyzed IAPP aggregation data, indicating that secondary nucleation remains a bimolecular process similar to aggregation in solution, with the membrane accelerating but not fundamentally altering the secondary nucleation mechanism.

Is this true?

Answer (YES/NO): NO